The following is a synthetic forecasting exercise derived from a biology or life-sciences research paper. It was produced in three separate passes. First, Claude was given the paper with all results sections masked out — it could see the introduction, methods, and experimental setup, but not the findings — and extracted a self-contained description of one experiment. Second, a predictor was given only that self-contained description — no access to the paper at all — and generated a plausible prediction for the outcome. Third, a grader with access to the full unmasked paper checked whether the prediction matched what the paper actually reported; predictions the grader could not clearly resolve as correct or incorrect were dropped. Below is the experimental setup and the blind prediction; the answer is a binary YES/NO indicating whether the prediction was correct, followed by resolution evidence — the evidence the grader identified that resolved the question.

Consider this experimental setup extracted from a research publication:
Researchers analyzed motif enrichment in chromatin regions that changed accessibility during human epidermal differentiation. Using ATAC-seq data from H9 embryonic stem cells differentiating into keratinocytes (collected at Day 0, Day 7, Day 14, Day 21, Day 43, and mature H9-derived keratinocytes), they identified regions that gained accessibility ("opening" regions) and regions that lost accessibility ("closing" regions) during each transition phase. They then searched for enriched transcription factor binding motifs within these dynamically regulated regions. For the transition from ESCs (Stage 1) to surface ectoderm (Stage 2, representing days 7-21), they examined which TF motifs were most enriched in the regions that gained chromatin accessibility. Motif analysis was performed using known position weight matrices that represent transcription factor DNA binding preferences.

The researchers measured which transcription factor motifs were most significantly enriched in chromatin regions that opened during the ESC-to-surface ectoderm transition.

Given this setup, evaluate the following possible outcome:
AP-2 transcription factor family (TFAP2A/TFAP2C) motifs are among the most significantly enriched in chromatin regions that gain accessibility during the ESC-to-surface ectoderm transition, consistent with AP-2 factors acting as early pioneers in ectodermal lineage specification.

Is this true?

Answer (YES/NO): YES